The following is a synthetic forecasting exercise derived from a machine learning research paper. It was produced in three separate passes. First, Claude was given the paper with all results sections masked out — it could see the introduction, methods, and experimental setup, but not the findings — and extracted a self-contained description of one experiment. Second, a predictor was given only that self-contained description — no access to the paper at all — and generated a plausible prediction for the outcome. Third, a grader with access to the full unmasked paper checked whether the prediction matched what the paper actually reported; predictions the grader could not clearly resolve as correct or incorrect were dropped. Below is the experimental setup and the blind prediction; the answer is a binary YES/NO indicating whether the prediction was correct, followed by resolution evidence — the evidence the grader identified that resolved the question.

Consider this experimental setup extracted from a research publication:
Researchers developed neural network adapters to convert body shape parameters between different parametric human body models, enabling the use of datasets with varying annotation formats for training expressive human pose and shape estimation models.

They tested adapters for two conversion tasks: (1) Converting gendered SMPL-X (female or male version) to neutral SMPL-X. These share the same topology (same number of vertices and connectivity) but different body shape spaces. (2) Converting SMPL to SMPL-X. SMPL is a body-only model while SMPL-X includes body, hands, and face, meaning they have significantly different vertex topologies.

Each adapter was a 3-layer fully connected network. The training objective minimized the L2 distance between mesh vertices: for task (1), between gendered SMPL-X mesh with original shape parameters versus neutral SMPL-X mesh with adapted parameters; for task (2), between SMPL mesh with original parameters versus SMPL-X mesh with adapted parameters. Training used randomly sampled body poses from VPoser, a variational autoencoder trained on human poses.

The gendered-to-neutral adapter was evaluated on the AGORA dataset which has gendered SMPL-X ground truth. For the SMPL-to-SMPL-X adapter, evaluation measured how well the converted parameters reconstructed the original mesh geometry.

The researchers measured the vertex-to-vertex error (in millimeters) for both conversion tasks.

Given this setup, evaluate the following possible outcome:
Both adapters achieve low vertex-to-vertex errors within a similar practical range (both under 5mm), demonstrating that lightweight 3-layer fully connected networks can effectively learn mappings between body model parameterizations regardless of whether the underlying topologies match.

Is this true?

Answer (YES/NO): NO